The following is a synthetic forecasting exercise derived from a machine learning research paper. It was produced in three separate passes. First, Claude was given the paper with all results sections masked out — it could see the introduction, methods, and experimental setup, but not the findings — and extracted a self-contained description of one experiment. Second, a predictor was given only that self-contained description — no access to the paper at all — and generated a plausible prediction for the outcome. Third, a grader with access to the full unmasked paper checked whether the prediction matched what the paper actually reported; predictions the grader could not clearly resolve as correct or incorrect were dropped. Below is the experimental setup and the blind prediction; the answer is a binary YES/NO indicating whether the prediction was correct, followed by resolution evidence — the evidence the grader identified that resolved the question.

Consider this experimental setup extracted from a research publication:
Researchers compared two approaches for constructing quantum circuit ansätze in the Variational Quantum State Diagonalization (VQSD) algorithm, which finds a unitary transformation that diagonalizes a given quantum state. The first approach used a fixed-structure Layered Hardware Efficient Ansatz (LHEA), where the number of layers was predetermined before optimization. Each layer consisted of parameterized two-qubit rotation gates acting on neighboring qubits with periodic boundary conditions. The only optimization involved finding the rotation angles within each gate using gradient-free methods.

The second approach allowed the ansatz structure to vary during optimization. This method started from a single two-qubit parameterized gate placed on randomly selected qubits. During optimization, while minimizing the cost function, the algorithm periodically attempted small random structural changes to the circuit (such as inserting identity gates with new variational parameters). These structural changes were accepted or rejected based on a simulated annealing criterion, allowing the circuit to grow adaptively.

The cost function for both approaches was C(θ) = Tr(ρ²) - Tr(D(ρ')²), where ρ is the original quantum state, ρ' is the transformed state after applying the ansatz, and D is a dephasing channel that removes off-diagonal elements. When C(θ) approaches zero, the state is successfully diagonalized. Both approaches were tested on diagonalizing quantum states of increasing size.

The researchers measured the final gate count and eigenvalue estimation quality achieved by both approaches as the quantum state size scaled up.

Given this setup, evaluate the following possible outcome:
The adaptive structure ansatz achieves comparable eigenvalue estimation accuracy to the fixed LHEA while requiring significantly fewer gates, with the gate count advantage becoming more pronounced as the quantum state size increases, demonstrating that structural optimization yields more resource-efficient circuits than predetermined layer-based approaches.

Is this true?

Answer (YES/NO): NO